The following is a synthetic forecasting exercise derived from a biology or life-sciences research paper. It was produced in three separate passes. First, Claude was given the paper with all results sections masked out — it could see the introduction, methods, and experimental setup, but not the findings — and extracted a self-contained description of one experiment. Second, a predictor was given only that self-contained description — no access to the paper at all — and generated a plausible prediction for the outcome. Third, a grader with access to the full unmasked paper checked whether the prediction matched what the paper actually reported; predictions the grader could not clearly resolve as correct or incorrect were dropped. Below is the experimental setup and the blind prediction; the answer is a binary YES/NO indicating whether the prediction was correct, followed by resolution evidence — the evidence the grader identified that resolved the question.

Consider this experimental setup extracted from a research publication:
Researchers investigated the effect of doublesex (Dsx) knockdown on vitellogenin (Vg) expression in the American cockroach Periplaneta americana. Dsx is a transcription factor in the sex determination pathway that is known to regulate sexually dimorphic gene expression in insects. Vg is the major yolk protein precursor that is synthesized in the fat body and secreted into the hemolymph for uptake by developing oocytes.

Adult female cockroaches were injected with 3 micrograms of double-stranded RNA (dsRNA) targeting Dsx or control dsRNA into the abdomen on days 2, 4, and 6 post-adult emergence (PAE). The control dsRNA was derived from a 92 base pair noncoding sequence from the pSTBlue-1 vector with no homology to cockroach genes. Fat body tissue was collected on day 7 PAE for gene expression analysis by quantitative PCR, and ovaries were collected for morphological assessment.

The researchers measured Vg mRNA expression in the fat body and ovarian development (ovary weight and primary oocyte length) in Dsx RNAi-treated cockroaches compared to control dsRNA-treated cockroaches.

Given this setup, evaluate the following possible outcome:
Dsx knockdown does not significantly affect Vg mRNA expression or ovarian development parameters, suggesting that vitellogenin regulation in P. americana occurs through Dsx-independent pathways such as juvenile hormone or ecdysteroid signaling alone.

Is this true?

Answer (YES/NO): NO